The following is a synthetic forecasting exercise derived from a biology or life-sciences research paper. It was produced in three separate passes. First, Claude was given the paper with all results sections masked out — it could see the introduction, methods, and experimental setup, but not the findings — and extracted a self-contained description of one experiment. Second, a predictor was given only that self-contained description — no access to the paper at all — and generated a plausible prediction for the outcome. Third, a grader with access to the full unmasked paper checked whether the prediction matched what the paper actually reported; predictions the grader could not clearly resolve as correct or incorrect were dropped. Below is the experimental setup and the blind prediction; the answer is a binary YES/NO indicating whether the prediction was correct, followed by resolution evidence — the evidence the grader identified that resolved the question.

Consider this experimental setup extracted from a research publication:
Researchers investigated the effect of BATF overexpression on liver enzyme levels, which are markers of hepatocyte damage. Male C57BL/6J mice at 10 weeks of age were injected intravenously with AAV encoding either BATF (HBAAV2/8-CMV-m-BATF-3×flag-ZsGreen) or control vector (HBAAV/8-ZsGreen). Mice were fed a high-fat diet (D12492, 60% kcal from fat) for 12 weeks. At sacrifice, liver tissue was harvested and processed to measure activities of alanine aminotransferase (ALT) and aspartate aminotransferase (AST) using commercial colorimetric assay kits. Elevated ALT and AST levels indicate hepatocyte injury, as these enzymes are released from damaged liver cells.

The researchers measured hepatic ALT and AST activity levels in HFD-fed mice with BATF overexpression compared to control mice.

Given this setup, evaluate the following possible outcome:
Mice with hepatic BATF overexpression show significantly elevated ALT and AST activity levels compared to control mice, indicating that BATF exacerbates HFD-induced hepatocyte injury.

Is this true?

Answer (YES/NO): NO